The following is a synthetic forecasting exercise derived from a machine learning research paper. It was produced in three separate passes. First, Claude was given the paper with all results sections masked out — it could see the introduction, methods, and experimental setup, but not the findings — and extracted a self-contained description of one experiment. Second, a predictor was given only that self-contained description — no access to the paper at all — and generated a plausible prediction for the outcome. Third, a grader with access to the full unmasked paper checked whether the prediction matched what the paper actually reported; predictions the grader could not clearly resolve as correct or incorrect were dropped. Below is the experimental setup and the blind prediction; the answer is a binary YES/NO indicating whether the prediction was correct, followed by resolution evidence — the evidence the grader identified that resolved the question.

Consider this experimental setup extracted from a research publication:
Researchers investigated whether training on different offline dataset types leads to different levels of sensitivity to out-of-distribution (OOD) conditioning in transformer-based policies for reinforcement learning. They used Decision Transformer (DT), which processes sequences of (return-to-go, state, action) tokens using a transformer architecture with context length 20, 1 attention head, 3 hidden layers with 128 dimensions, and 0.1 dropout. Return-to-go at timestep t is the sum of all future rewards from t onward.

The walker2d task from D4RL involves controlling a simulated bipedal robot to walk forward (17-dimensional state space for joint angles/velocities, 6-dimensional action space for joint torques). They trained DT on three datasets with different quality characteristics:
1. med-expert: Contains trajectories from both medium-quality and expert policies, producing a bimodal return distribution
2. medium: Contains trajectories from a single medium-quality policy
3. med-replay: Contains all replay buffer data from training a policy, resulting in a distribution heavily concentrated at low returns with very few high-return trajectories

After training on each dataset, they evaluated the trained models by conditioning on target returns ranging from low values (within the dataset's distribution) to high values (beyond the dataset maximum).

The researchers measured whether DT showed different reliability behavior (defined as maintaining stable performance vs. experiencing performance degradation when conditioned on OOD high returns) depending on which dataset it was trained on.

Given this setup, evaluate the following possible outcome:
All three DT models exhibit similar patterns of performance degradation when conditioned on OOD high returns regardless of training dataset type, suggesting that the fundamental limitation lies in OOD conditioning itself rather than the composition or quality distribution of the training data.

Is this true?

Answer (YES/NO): NO